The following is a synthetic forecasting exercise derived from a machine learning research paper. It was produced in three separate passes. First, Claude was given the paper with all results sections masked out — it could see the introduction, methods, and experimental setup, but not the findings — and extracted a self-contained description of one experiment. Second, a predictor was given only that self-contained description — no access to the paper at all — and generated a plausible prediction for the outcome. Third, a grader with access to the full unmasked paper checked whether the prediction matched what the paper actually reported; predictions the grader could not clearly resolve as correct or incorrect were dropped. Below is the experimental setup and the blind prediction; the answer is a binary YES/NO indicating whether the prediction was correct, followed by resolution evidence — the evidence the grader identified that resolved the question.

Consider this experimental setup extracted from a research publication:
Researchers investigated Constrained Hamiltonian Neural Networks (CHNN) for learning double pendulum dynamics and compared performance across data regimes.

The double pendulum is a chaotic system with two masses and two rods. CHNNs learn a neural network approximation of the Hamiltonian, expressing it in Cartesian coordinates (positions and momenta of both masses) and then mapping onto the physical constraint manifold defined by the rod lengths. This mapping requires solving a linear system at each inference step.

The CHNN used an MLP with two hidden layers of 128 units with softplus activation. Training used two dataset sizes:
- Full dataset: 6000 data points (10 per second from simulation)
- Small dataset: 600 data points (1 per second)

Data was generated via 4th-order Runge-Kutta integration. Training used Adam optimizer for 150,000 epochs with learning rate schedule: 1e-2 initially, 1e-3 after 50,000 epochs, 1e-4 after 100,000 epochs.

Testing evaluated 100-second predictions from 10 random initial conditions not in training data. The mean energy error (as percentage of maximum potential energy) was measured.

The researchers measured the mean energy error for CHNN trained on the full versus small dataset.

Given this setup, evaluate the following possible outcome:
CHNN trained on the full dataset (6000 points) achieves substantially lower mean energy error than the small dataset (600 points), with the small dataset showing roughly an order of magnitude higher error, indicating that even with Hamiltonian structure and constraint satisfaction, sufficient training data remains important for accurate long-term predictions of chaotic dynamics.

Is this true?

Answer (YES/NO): NO